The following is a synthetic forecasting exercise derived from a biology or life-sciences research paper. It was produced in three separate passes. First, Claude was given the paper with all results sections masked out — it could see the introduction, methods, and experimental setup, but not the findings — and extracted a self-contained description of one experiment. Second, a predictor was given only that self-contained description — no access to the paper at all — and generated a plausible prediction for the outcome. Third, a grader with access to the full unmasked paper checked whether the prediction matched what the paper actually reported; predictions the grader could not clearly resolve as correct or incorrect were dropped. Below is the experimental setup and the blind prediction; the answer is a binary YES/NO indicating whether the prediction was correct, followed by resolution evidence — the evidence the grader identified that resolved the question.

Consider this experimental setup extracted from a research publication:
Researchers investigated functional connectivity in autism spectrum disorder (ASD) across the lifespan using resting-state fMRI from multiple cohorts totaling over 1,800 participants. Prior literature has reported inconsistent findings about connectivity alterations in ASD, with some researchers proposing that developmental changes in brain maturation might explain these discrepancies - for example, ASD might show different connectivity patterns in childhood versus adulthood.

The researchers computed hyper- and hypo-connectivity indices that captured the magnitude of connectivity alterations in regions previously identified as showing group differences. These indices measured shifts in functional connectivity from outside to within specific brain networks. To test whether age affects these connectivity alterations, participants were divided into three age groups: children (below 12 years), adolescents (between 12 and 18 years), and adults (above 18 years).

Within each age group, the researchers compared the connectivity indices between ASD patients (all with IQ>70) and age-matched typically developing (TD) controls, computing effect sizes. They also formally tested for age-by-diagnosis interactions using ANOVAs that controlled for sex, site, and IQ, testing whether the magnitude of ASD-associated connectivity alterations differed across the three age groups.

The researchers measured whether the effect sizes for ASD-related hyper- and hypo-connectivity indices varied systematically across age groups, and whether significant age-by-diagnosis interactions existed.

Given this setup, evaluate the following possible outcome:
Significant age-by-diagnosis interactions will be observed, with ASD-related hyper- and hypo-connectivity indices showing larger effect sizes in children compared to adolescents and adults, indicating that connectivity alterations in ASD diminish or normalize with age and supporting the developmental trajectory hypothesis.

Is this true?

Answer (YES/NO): NO